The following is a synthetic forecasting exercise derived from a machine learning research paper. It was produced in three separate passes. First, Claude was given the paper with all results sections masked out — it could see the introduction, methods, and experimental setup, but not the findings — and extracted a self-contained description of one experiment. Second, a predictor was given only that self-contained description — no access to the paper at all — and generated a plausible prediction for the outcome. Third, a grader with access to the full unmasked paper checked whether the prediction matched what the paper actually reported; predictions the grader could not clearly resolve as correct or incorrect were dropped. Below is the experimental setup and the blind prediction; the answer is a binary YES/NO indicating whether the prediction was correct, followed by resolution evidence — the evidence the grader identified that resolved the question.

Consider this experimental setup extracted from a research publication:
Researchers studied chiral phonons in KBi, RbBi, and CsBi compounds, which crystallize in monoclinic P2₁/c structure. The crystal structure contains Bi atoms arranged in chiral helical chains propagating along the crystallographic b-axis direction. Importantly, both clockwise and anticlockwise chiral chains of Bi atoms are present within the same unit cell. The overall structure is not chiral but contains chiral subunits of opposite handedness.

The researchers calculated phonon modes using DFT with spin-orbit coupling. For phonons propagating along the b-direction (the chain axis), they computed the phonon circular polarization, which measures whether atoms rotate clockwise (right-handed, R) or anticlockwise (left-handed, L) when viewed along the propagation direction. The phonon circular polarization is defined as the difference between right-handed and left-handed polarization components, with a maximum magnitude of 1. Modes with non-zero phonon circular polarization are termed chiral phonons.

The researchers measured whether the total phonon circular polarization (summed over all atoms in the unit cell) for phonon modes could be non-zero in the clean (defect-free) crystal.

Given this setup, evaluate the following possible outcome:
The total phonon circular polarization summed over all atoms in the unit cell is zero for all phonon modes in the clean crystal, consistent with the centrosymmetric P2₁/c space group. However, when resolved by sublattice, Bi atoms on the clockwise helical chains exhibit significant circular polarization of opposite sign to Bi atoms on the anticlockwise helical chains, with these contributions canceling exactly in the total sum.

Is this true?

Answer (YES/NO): YES